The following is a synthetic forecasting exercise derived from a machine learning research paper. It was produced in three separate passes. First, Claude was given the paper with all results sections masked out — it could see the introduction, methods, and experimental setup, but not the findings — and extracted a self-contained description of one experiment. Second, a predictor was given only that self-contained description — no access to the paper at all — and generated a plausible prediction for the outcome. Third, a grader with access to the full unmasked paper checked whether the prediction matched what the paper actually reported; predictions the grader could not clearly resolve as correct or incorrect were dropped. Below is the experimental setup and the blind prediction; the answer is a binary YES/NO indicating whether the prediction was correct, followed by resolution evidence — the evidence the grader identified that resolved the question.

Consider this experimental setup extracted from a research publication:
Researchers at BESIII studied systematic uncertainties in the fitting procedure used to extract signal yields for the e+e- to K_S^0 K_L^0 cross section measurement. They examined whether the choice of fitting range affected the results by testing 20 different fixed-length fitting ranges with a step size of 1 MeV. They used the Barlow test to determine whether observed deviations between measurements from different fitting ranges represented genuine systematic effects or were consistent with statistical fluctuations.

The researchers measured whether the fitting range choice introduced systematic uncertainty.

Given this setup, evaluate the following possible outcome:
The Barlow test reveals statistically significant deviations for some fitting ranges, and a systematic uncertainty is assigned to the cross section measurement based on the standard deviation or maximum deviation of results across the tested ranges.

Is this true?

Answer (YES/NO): NO